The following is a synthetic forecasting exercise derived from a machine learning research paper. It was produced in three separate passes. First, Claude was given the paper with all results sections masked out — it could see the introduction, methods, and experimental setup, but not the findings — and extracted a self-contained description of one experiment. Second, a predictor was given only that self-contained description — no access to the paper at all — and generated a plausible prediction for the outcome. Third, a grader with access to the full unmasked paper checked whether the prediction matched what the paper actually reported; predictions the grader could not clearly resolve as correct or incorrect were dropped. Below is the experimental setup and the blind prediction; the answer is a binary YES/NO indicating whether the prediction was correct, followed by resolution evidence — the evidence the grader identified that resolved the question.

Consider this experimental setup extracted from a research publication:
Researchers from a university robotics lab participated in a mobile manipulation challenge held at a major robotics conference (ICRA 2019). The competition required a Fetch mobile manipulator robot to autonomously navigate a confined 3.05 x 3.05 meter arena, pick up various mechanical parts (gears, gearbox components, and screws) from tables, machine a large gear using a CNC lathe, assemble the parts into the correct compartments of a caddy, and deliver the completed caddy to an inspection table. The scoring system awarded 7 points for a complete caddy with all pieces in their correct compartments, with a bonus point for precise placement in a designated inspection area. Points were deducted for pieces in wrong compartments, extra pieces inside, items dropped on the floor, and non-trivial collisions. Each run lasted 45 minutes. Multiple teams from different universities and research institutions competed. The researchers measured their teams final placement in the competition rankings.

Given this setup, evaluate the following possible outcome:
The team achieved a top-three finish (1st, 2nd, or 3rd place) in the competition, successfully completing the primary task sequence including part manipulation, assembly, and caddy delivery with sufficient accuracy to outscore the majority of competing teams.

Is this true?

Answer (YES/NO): YES